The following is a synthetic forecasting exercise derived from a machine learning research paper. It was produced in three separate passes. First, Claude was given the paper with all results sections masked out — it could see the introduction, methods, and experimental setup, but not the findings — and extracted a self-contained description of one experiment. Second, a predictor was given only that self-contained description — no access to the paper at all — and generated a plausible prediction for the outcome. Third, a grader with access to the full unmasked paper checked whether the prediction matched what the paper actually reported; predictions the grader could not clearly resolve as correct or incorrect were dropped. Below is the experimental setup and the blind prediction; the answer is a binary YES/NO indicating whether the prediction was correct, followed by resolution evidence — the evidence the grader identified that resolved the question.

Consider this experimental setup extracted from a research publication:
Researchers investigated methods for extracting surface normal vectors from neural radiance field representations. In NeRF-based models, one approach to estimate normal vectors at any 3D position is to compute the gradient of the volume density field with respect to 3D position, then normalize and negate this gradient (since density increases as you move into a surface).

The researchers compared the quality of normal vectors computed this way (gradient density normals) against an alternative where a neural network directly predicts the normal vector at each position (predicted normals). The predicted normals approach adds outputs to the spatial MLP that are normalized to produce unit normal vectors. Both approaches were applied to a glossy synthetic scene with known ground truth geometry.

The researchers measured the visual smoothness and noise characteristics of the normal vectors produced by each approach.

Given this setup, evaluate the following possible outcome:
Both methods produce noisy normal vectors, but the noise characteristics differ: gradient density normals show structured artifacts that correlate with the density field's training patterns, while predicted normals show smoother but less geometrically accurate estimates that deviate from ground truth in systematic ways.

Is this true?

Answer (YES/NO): NO